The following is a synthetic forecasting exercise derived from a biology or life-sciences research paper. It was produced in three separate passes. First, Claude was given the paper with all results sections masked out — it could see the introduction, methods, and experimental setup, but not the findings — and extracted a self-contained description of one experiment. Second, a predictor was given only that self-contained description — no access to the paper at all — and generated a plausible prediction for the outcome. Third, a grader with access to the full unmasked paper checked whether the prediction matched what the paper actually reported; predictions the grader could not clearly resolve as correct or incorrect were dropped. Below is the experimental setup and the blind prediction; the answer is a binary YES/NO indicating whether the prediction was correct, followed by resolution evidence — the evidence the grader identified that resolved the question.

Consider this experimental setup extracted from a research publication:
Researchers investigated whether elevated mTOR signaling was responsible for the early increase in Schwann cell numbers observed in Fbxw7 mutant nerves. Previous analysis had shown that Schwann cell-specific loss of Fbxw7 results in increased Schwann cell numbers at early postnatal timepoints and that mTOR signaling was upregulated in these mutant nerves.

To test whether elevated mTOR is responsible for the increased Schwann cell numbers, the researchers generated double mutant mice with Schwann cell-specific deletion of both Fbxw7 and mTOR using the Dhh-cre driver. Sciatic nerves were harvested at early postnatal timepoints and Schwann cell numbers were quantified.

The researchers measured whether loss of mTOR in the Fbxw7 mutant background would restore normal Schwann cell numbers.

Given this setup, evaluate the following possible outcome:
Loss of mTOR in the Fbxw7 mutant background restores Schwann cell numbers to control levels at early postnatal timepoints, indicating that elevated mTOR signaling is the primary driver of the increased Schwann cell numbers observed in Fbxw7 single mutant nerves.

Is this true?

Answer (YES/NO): YES